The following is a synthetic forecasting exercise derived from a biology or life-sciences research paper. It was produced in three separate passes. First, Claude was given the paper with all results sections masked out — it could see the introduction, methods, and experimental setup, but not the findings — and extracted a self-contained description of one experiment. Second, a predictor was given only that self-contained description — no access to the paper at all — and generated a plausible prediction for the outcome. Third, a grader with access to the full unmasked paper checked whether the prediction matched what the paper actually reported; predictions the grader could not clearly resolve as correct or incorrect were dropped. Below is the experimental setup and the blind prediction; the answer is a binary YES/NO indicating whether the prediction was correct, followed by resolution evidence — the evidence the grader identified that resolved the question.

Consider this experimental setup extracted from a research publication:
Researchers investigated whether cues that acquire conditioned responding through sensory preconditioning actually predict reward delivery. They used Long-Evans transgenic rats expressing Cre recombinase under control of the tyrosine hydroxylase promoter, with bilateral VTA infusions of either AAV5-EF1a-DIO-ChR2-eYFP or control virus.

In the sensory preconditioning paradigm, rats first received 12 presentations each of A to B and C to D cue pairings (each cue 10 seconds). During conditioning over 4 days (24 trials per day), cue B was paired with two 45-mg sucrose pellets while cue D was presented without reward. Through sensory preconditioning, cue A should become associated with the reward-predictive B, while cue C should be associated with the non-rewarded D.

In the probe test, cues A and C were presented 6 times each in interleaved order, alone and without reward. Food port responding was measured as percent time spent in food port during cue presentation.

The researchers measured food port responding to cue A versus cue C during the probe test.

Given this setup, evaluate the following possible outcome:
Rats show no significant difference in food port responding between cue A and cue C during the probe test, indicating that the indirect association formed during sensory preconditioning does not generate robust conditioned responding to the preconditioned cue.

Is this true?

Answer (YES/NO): YES